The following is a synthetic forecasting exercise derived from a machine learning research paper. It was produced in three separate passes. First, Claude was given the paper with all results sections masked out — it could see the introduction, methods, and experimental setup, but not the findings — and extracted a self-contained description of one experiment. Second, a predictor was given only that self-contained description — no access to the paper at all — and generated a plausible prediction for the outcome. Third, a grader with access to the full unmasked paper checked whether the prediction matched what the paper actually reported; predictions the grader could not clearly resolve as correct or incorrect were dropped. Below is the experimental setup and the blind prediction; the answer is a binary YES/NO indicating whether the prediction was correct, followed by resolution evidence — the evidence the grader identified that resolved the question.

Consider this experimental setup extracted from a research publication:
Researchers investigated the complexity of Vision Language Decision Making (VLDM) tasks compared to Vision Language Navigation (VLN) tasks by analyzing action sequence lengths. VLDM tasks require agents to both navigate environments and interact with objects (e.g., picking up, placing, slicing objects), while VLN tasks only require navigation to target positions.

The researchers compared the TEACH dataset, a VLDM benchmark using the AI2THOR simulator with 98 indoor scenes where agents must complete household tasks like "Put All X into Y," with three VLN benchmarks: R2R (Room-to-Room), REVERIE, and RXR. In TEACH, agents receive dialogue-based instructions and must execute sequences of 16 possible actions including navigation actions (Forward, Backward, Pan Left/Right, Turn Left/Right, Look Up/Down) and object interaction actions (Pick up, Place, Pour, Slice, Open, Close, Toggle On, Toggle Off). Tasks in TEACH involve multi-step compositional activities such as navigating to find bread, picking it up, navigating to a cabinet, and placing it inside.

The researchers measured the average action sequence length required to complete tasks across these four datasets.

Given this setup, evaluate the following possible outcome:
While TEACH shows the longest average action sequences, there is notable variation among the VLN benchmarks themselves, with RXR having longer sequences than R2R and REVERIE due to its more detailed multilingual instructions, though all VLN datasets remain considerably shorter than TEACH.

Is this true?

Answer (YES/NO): YES